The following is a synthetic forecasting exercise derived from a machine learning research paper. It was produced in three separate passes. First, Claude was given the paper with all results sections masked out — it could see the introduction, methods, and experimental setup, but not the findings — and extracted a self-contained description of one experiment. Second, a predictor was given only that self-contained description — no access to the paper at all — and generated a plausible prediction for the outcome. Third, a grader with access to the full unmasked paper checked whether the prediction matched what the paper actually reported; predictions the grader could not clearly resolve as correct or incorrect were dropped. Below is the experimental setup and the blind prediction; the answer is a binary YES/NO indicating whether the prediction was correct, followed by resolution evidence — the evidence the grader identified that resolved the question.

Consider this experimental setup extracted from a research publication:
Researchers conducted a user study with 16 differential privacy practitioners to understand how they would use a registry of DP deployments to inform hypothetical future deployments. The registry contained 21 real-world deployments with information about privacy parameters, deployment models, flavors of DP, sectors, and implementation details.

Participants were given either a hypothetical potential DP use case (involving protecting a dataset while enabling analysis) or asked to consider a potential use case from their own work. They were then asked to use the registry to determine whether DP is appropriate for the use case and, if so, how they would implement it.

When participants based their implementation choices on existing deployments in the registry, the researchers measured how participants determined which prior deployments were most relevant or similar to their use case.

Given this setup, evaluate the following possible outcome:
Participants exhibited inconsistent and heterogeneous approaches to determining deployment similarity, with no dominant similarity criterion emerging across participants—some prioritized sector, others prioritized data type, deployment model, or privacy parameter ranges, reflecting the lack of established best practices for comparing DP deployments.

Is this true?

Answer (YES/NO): NO